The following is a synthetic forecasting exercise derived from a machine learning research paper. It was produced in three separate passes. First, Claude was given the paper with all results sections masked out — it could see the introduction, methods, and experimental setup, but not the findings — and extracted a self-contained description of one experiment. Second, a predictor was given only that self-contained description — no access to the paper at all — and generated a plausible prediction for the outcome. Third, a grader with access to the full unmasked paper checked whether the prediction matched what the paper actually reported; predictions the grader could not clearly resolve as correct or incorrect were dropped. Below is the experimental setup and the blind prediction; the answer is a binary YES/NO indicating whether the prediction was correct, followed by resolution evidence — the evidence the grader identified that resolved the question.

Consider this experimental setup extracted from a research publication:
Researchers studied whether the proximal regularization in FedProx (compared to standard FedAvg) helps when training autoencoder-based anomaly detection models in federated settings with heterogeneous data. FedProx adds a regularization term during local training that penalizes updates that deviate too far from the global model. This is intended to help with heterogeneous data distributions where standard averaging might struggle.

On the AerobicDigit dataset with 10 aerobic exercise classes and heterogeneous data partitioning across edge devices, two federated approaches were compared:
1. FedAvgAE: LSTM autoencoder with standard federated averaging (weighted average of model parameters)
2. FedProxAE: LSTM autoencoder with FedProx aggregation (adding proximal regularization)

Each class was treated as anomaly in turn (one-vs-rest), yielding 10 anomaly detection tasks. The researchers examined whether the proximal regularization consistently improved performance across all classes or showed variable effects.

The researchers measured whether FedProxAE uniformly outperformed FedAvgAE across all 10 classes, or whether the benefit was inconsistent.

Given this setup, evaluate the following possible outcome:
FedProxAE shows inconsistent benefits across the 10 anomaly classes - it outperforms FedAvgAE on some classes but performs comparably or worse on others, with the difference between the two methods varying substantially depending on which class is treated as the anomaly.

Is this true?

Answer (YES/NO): NO